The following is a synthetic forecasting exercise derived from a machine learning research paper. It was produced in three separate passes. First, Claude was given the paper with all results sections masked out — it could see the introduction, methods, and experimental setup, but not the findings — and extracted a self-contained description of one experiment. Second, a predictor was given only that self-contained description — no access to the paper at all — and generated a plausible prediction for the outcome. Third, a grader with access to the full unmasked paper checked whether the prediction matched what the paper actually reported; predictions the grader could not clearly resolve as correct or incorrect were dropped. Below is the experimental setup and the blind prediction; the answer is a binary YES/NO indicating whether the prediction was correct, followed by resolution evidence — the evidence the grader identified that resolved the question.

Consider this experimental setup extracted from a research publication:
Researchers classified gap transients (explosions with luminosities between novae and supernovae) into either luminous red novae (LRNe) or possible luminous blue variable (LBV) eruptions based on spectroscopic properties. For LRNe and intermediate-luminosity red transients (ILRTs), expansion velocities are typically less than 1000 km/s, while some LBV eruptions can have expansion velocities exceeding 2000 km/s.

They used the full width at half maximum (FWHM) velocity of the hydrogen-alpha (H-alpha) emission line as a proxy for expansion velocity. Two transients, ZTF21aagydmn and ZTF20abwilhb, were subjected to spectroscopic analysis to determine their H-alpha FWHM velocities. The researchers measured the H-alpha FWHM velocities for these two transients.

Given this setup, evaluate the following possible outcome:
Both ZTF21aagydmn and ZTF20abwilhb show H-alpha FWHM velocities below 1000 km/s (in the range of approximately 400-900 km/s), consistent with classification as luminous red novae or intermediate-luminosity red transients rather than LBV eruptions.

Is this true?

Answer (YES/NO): NO